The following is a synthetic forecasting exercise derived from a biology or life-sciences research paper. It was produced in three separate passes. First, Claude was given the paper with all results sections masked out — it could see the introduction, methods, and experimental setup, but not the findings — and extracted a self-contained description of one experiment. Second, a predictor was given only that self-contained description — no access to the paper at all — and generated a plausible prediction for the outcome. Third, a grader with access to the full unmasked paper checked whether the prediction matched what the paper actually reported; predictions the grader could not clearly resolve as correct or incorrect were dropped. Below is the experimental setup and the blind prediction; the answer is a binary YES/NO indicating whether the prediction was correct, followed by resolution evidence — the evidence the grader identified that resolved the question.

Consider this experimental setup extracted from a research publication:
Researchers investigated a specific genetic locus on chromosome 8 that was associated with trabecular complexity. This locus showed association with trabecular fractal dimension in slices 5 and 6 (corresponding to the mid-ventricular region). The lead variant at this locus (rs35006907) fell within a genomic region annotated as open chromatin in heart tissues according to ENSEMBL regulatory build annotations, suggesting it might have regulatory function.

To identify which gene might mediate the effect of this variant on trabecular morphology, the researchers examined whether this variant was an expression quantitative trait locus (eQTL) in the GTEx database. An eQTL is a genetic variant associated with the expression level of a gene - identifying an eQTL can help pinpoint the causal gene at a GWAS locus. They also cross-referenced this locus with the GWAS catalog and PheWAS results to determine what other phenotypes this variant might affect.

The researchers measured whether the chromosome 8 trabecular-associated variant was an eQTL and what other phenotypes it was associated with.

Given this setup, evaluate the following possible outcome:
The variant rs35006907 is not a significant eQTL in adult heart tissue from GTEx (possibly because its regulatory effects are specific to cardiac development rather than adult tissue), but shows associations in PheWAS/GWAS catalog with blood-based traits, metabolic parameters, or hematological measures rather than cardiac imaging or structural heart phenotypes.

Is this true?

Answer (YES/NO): NO